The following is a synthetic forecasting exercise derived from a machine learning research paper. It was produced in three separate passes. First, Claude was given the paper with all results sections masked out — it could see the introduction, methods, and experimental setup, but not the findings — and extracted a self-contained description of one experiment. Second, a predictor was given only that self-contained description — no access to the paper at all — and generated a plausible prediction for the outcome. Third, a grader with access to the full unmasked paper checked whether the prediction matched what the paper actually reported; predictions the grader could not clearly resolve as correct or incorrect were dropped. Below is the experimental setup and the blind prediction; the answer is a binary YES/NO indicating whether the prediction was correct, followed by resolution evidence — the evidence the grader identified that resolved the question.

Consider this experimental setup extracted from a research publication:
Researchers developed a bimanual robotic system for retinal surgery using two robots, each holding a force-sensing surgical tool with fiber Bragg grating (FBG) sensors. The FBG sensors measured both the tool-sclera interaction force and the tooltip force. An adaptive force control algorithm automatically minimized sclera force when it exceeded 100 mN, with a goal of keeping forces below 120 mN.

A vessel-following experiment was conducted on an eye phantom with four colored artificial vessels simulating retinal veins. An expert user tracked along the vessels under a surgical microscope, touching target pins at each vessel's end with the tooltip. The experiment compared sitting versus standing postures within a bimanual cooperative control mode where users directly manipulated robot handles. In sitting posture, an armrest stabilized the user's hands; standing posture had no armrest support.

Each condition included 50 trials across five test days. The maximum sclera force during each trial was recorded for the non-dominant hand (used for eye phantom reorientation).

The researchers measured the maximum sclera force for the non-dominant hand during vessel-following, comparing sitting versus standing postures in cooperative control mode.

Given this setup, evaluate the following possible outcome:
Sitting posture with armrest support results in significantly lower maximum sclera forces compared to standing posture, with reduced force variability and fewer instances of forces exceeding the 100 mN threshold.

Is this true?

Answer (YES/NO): NO